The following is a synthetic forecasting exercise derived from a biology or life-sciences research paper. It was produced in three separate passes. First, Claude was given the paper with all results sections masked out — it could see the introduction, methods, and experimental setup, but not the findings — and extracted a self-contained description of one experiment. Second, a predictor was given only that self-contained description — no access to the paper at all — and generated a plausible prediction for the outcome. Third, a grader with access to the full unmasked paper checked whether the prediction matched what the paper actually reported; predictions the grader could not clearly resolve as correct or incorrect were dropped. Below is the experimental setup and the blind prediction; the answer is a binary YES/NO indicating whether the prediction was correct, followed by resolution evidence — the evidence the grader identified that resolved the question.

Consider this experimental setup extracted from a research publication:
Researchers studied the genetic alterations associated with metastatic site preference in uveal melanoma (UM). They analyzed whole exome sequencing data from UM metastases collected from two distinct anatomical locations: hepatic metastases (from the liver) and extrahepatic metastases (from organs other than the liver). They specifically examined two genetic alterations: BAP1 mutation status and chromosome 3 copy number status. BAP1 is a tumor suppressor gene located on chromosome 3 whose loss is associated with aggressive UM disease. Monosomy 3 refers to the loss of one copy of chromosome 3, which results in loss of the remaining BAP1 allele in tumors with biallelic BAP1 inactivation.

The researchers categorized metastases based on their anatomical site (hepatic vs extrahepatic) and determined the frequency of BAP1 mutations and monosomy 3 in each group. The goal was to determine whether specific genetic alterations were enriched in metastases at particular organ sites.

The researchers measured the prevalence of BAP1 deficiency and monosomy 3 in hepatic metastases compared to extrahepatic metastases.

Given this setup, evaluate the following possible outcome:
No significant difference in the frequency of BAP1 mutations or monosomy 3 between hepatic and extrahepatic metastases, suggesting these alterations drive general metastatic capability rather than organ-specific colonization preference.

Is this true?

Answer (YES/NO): NO